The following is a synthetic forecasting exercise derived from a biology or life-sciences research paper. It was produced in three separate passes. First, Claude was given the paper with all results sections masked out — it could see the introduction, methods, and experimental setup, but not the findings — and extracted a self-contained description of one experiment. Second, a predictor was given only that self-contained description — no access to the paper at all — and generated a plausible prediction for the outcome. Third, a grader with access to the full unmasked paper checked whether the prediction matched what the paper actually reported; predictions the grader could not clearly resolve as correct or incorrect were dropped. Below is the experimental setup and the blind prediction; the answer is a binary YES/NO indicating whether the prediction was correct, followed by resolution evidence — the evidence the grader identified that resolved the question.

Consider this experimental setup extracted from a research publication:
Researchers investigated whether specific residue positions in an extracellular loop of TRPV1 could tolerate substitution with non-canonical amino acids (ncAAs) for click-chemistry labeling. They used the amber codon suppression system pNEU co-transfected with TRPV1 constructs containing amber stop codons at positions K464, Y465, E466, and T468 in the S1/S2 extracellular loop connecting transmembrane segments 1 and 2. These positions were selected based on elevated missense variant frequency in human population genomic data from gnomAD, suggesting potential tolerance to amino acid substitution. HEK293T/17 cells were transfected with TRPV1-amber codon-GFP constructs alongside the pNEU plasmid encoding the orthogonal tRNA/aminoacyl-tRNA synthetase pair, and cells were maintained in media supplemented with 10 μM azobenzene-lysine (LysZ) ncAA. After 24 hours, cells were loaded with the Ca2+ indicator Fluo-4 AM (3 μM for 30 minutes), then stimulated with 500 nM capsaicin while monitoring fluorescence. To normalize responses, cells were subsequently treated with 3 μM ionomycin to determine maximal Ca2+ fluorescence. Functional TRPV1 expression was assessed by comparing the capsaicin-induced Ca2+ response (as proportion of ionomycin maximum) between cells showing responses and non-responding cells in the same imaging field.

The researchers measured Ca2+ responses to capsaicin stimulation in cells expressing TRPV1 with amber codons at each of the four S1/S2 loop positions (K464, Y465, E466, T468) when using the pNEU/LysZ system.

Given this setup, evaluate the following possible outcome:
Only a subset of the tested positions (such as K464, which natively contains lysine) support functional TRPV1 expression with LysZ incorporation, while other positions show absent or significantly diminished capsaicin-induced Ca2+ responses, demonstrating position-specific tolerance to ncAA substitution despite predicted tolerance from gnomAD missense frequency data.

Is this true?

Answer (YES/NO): YES